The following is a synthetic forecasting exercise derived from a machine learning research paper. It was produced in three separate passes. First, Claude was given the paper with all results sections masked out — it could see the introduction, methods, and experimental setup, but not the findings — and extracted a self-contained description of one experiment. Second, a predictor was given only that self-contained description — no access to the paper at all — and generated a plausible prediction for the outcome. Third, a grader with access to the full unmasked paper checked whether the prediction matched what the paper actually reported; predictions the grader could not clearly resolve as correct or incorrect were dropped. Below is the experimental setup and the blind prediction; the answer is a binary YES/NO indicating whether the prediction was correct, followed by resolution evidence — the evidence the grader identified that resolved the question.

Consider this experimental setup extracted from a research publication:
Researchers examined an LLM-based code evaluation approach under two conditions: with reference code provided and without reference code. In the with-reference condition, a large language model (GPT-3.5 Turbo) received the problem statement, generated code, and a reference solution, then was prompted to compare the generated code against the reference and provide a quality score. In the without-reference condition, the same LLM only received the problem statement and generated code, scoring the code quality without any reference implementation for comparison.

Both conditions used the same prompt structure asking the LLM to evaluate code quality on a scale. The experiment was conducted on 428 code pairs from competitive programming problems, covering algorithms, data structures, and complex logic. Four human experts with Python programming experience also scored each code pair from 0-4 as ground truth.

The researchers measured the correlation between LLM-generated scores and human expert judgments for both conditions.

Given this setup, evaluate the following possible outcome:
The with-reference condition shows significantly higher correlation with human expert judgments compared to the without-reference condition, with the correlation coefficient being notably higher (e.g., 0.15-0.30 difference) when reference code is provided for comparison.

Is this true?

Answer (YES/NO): NO